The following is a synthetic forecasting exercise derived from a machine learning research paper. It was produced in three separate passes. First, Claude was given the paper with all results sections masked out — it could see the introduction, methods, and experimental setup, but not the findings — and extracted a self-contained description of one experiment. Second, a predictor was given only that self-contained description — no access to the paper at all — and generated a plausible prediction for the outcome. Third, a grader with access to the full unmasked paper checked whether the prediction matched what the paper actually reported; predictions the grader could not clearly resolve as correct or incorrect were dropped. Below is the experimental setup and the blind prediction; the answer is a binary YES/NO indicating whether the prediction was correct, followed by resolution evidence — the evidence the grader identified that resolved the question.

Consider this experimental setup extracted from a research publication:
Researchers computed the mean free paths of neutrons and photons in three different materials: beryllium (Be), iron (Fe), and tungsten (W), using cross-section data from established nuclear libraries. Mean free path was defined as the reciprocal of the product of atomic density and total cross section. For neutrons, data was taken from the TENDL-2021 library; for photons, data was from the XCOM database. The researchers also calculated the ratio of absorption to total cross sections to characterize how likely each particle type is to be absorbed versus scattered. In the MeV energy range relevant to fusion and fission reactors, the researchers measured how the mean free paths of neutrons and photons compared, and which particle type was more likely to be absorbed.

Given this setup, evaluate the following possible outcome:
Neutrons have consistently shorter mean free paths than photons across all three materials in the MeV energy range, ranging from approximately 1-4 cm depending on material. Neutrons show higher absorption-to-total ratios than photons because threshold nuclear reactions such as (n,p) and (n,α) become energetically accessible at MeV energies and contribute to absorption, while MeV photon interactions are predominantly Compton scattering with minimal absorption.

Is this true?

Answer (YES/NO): NO